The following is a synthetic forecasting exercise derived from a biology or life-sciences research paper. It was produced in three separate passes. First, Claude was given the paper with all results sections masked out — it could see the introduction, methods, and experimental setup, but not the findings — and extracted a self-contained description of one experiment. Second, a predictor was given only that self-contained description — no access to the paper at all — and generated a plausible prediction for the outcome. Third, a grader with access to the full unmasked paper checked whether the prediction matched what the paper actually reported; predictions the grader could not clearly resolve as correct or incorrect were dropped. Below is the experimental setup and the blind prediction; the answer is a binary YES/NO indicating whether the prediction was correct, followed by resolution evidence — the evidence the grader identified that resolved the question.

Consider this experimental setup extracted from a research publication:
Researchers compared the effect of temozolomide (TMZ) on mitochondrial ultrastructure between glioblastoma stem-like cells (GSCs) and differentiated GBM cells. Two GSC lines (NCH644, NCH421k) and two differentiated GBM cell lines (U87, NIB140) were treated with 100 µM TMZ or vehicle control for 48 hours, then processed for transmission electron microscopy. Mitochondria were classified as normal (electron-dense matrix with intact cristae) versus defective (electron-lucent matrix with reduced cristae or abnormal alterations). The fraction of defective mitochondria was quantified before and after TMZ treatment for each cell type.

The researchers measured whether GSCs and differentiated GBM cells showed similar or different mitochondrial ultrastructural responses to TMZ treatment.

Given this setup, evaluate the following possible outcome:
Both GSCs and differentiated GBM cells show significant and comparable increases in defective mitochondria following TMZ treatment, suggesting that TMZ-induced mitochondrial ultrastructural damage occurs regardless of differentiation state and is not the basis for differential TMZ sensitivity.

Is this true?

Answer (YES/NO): NO